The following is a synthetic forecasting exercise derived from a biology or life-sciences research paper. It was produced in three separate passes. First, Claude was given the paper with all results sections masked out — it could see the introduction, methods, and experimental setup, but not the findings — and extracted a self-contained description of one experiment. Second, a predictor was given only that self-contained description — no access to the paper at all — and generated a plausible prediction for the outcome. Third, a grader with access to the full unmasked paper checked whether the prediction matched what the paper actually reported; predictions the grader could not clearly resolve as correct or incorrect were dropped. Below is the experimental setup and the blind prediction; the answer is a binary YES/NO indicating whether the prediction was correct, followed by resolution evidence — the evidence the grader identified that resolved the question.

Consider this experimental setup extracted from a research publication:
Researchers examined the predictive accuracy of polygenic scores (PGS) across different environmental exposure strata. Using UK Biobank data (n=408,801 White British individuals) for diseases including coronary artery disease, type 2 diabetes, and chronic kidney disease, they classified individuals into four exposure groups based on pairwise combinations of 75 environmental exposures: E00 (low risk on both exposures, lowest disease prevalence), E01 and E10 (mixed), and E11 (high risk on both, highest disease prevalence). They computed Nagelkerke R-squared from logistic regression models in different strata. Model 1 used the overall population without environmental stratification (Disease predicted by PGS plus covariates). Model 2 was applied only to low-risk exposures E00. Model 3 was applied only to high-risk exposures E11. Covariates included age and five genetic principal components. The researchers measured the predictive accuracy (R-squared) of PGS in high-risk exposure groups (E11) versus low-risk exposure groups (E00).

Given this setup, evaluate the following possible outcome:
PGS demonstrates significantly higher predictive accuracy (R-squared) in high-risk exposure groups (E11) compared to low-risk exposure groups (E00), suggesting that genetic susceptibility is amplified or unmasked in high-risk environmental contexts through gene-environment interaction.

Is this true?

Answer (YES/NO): YES